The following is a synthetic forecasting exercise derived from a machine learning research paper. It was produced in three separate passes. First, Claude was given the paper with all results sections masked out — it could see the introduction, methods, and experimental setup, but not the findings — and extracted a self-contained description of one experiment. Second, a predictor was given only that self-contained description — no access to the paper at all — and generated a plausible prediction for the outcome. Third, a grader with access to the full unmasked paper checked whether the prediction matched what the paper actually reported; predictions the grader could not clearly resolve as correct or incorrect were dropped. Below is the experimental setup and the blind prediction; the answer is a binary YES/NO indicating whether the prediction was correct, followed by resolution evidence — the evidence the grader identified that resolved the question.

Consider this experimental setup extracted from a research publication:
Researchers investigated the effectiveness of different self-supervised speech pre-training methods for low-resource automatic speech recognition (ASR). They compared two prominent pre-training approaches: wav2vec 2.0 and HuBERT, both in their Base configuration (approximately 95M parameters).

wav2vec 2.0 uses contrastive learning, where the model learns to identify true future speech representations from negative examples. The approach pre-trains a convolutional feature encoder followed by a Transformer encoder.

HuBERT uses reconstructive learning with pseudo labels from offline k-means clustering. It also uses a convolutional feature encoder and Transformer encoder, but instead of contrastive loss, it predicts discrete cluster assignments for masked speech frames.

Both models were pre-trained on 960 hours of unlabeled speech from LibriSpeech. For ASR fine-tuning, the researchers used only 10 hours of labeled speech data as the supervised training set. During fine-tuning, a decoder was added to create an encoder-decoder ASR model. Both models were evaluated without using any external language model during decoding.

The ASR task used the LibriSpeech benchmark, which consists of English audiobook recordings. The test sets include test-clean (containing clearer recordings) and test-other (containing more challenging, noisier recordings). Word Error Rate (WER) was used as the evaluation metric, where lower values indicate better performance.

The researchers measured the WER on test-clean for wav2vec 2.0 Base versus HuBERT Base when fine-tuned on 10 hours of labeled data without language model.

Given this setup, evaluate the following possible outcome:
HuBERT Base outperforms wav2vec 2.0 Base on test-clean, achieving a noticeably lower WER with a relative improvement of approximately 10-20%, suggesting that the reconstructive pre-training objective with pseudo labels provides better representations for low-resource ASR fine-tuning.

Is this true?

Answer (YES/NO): NO